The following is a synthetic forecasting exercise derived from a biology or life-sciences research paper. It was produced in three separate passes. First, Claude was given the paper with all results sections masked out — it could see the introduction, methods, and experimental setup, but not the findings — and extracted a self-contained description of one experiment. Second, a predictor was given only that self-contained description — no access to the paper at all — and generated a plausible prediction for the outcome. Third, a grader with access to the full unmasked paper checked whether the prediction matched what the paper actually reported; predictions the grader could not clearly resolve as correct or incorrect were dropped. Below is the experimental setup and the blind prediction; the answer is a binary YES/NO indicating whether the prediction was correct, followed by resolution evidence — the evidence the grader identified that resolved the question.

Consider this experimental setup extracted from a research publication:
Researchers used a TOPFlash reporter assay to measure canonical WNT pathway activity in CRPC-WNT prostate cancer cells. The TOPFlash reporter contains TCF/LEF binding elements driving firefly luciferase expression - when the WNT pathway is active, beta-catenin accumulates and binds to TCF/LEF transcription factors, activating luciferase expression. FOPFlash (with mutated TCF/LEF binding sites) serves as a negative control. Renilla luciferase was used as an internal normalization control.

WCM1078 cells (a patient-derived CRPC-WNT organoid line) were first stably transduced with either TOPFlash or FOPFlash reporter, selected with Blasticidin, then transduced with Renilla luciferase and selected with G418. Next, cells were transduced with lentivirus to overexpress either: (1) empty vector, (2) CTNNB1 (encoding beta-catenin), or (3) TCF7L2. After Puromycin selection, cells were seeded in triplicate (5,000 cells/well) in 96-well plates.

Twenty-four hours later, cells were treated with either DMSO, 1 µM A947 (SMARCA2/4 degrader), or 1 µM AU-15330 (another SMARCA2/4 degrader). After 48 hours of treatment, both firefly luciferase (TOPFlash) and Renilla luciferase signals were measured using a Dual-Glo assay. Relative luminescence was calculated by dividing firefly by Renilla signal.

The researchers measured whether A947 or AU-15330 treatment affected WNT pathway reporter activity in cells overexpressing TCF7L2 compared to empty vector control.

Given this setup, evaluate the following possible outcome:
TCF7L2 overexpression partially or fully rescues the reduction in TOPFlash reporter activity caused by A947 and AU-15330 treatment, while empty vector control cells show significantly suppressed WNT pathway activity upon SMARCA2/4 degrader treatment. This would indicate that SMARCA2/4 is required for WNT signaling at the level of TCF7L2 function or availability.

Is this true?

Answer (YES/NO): NO